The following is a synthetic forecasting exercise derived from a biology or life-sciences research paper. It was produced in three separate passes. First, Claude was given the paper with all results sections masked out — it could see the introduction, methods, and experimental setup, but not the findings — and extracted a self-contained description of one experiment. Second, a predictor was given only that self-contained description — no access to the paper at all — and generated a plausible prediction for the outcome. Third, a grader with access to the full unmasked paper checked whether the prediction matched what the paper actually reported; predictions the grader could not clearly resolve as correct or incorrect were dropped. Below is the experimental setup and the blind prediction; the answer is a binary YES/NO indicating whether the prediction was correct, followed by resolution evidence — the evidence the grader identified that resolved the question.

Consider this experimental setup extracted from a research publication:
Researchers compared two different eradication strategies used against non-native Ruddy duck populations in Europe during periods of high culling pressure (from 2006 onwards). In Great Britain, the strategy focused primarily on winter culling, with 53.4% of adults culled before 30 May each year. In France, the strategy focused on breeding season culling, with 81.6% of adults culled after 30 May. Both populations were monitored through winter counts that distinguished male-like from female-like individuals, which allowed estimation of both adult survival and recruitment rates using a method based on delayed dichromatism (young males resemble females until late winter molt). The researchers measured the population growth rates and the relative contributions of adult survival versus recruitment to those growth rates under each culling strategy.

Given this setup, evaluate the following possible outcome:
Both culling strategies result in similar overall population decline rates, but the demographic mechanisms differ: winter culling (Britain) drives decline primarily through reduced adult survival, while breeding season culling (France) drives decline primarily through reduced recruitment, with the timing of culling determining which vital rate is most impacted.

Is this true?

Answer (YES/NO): NO